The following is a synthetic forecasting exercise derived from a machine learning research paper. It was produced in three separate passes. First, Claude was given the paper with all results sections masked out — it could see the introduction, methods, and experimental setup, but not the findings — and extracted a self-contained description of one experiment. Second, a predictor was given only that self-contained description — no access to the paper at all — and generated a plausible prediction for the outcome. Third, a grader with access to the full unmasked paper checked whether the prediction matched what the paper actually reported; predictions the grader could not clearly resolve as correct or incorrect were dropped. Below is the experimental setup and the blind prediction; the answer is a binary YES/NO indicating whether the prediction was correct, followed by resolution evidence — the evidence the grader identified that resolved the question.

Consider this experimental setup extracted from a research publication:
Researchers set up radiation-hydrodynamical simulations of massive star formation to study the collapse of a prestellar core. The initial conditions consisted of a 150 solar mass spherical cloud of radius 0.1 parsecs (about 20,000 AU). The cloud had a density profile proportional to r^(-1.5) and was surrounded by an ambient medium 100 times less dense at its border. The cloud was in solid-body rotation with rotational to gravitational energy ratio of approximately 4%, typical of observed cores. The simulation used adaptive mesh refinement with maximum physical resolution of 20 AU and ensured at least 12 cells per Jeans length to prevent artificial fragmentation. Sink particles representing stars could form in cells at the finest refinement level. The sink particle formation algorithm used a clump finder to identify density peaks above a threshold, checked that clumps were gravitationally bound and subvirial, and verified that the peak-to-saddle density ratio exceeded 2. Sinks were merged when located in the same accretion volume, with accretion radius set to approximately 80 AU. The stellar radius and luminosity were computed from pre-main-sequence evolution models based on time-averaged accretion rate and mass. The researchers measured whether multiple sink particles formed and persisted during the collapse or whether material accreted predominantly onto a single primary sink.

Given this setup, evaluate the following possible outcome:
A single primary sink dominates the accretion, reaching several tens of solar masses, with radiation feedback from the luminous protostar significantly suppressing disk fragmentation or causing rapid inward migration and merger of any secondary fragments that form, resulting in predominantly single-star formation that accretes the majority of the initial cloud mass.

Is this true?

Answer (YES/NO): NO